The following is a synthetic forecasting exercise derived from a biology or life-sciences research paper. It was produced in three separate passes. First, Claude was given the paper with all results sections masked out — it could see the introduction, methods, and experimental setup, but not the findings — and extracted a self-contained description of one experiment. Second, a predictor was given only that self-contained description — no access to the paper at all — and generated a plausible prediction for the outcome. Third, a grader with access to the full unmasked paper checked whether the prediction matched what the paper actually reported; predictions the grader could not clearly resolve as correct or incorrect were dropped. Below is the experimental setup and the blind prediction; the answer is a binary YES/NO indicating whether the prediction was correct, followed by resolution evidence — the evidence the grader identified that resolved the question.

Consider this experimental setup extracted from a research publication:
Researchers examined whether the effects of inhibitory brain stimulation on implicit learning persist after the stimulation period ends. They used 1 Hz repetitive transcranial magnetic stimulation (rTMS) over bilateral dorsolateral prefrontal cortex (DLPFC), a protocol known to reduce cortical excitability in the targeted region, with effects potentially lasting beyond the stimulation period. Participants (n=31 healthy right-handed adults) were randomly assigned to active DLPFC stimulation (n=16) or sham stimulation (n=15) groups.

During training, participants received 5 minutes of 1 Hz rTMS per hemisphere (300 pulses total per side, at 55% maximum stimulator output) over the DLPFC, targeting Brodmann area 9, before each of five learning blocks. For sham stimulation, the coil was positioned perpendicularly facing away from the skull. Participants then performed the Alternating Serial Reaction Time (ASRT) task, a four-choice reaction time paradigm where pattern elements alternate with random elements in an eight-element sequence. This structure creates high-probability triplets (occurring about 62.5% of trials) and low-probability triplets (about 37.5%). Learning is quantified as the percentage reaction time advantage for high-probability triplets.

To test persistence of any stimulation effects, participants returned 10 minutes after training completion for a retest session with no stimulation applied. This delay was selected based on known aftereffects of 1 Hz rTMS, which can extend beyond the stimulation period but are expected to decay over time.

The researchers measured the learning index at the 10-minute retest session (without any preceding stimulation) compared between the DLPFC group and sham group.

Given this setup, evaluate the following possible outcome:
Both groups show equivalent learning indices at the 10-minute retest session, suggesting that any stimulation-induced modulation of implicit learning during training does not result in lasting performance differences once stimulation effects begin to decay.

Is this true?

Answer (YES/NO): NO